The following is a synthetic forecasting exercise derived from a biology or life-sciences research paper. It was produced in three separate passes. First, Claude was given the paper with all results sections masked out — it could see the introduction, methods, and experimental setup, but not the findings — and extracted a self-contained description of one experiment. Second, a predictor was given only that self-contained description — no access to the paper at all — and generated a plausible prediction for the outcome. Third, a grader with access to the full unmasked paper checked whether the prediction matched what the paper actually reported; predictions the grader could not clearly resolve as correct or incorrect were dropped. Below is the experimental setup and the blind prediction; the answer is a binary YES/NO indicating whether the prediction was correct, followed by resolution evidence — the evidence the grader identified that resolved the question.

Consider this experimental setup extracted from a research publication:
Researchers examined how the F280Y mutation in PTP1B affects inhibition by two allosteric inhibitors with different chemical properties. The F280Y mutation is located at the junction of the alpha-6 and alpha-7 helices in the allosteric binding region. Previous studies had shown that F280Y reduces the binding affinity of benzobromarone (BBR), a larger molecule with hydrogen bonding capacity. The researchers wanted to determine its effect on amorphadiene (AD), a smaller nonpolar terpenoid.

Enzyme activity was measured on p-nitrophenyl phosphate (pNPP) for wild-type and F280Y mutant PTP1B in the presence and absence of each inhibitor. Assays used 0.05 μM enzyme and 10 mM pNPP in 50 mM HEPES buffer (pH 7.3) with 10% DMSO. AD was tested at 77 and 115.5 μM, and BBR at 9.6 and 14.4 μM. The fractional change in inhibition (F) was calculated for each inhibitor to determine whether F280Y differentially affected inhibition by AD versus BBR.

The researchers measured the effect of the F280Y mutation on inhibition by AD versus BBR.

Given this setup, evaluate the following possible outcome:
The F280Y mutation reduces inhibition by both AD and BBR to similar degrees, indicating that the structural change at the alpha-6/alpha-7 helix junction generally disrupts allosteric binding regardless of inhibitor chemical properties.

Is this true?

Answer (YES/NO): NO